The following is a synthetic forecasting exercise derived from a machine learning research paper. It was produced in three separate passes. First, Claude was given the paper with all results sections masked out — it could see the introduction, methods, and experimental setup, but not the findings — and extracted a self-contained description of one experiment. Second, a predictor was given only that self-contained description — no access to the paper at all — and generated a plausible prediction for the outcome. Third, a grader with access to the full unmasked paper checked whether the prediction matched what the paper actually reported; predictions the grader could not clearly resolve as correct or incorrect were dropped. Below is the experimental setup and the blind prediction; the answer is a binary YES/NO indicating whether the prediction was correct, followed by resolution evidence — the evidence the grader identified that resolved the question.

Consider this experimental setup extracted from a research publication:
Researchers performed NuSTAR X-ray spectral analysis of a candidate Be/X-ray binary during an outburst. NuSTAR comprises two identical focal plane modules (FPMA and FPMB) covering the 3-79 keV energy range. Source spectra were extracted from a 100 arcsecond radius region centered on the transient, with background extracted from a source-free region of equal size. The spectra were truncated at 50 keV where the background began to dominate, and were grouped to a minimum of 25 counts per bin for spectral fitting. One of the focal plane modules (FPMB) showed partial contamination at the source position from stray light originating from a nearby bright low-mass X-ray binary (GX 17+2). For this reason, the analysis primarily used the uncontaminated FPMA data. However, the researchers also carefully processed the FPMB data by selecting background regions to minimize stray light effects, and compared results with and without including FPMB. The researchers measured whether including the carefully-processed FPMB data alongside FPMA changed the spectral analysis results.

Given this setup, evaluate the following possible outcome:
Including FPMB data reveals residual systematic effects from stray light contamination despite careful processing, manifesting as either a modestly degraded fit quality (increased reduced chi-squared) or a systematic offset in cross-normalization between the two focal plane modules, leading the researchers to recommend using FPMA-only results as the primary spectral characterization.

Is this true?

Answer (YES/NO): NO